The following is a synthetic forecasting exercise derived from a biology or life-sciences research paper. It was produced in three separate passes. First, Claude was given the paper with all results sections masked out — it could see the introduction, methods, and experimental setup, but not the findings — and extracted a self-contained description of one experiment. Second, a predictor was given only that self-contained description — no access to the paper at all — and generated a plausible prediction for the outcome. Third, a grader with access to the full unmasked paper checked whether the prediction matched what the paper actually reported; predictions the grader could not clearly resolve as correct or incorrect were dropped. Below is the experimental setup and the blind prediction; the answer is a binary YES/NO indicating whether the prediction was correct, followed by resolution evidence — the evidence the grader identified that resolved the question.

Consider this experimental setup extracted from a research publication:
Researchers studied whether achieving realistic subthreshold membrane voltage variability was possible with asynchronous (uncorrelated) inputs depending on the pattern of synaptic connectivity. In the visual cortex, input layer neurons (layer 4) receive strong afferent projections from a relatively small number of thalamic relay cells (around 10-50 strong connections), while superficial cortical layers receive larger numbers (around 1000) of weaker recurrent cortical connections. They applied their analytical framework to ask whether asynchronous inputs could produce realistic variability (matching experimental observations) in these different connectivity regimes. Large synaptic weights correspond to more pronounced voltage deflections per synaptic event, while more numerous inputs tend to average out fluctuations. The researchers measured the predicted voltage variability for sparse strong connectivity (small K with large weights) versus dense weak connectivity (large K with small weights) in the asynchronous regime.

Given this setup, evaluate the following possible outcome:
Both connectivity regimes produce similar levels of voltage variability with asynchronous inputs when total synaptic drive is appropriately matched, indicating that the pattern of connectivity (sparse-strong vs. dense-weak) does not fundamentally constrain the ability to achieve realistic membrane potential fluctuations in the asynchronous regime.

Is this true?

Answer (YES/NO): NO